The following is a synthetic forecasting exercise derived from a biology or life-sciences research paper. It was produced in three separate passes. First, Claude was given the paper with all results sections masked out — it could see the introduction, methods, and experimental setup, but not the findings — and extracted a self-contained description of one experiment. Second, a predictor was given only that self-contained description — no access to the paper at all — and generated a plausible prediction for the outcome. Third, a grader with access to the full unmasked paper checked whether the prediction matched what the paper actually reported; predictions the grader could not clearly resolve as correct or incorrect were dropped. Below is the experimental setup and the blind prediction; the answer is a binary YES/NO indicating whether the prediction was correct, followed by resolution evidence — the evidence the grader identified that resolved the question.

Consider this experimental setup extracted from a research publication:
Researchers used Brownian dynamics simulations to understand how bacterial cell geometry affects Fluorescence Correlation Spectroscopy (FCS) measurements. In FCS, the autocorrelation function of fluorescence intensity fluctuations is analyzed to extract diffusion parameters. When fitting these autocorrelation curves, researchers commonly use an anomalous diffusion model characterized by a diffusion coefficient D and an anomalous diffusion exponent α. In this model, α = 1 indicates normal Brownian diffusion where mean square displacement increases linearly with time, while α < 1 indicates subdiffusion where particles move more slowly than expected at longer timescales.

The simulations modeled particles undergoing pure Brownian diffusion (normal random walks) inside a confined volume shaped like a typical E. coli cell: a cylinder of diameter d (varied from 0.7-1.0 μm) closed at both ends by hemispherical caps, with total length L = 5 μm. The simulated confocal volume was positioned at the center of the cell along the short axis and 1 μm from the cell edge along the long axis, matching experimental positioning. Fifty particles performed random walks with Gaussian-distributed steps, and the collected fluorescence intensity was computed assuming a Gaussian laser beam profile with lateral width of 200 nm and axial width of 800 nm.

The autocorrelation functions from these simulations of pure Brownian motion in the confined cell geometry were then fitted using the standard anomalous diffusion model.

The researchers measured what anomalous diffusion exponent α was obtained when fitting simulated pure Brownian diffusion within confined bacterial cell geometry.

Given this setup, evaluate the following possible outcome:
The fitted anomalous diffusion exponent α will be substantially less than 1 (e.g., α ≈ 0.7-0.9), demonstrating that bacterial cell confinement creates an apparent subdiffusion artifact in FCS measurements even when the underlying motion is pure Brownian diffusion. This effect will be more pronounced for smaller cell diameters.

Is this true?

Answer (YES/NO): YES